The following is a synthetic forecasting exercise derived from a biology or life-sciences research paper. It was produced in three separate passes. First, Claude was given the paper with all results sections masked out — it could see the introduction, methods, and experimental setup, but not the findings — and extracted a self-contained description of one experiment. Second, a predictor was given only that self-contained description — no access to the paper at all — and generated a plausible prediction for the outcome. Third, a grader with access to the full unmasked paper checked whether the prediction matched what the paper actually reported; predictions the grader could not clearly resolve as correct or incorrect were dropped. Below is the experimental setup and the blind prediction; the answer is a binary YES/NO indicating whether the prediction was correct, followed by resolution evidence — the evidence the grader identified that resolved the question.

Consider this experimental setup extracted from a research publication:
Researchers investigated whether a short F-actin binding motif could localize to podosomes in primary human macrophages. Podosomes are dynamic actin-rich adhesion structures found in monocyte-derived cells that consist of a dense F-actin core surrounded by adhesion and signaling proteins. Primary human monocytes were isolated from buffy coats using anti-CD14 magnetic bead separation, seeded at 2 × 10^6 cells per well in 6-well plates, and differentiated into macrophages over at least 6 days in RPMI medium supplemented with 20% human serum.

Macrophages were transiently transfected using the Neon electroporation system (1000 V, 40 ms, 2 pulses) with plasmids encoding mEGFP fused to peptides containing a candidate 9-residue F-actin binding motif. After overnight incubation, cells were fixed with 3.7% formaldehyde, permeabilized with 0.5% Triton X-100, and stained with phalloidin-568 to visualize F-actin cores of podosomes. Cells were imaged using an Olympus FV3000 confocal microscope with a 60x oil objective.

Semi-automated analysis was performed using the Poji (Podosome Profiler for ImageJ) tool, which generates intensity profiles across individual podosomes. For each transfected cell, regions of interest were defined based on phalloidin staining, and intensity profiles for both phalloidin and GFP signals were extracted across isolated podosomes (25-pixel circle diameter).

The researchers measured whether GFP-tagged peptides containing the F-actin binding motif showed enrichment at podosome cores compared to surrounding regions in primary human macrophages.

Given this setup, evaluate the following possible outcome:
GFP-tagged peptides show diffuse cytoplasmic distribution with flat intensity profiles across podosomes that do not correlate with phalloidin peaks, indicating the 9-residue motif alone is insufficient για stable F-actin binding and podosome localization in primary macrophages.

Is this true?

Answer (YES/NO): NO